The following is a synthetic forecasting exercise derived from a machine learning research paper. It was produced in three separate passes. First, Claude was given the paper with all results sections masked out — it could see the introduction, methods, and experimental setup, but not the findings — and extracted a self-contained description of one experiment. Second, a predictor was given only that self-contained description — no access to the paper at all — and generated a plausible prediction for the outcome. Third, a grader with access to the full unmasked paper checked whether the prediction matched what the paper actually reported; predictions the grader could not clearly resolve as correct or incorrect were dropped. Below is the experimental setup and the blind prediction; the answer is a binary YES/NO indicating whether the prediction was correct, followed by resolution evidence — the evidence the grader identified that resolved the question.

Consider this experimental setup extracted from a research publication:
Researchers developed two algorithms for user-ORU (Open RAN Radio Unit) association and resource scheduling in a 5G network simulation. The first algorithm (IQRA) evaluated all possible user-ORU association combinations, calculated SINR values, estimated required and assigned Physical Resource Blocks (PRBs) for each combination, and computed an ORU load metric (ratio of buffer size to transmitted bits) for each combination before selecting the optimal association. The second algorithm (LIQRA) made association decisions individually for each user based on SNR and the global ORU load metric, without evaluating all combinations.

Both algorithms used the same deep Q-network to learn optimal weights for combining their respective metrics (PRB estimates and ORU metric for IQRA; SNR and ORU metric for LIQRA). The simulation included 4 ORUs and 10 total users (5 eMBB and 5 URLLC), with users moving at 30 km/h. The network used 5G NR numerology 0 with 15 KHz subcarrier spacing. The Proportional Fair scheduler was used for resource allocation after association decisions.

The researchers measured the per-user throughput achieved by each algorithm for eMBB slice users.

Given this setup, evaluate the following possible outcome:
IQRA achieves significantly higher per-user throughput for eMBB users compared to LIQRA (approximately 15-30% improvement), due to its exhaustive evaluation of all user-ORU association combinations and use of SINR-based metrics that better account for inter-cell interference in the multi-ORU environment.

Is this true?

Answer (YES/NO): NO